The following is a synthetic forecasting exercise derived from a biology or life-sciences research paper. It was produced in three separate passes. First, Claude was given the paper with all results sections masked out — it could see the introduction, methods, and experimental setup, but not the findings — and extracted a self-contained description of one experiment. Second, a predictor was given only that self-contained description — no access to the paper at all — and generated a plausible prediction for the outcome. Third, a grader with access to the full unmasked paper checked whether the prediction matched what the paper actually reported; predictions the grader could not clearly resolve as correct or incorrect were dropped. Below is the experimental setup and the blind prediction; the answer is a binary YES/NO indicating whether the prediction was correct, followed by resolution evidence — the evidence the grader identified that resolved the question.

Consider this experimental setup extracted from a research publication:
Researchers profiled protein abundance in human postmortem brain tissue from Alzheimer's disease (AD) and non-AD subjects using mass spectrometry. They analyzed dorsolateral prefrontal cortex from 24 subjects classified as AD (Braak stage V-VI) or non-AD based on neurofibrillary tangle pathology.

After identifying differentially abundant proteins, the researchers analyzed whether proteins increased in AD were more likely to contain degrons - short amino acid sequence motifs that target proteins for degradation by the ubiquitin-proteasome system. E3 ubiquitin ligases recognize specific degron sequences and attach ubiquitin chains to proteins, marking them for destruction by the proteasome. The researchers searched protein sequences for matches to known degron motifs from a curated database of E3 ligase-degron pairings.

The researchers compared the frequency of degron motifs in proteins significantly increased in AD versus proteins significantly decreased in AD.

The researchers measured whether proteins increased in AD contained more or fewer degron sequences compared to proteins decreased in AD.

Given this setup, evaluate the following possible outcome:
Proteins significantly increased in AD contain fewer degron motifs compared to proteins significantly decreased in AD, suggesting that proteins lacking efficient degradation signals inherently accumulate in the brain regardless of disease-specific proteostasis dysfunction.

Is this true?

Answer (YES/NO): NO